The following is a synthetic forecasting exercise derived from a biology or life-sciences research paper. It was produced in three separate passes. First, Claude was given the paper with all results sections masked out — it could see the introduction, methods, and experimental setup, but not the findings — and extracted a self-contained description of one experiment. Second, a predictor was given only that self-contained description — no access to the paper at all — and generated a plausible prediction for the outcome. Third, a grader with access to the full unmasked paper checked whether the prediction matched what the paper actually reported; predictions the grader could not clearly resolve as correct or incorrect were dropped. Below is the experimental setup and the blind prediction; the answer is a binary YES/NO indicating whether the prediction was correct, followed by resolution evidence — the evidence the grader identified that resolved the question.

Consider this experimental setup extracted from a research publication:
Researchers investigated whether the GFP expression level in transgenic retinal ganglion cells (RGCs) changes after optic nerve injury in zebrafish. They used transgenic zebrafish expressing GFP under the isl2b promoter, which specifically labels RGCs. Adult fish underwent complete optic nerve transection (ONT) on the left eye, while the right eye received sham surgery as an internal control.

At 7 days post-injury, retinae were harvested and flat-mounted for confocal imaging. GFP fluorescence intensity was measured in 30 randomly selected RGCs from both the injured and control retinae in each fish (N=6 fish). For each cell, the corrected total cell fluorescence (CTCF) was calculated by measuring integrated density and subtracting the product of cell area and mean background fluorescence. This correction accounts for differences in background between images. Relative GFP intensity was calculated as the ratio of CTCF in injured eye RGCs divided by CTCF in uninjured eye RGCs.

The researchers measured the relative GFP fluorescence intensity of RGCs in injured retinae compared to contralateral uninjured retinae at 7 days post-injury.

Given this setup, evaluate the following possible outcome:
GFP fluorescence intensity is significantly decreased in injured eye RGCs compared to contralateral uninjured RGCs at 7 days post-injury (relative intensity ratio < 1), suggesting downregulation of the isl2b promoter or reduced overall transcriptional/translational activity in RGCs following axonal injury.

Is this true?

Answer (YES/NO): YES